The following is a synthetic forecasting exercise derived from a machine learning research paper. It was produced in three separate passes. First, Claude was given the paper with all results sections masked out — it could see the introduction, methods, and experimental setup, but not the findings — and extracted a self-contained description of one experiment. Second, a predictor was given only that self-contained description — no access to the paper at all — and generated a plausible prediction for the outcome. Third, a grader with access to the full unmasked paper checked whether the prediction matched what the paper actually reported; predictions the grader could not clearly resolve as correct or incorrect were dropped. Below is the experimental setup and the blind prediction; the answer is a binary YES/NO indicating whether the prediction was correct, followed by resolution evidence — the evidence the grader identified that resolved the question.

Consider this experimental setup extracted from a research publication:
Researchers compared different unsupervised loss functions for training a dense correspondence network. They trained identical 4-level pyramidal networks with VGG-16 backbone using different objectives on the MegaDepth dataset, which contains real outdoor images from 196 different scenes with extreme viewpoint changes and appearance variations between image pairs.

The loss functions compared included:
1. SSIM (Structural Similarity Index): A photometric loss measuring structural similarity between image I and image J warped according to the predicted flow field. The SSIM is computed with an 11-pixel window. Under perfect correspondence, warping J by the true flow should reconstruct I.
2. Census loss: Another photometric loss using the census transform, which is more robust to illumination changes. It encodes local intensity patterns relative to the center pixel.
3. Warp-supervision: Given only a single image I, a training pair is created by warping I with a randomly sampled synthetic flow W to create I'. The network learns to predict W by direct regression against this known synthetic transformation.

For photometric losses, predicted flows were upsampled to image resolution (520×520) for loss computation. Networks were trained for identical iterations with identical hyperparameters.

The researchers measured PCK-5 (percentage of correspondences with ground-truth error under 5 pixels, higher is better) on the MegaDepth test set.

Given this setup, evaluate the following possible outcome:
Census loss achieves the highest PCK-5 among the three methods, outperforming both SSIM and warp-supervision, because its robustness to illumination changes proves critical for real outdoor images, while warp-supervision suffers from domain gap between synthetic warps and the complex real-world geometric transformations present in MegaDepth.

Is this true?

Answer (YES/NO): NO